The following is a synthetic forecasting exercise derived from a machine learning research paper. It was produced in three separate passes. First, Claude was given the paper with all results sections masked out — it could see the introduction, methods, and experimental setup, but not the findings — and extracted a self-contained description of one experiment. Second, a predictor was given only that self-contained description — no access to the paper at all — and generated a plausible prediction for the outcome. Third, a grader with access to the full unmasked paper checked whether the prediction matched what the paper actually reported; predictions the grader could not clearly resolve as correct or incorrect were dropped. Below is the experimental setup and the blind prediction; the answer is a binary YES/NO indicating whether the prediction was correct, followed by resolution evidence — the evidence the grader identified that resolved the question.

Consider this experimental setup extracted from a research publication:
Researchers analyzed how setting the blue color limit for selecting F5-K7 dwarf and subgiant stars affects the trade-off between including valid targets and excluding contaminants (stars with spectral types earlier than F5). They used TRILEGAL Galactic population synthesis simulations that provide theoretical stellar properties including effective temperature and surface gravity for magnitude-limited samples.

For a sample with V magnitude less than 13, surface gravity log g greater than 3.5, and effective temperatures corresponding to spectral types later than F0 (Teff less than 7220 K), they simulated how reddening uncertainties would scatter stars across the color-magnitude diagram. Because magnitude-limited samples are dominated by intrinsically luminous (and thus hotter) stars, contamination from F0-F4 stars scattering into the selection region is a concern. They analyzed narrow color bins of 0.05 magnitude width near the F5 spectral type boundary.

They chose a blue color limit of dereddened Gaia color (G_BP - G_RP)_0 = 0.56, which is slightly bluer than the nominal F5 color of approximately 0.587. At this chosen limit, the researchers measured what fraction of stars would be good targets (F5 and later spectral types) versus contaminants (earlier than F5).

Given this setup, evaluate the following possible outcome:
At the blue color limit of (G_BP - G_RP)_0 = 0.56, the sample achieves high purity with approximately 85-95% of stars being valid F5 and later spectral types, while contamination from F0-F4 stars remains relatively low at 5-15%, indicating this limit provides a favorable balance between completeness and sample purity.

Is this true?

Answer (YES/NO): NO